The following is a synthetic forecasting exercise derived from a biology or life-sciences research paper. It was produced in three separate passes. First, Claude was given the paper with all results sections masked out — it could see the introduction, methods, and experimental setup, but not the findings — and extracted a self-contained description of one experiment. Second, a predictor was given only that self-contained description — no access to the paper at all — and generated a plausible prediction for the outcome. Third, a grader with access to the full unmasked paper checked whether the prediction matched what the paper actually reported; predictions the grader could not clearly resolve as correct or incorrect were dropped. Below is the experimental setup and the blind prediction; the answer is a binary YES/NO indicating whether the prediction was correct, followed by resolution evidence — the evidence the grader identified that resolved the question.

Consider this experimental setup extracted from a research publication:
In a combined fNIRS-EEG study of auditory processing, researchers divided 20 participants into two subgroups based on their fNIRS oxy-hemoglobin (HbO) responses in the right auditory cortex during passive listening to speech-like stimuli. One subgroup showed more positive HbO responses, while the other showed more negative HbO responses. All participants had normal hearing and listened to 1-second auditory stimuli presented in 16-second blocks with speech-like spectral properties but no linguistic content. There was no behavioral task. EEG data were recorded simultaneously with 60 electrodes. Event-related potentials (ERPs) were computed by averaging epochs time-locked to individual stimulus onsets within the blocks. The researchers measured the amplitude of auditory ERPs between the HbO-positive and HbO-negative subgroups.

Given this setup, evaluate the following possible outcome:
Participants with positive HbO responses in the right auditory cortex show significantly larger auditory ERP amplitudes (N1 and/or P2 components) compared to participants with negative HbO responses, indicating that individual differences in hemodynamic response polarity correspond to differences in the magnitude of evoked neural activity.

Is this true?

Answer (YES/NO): NO